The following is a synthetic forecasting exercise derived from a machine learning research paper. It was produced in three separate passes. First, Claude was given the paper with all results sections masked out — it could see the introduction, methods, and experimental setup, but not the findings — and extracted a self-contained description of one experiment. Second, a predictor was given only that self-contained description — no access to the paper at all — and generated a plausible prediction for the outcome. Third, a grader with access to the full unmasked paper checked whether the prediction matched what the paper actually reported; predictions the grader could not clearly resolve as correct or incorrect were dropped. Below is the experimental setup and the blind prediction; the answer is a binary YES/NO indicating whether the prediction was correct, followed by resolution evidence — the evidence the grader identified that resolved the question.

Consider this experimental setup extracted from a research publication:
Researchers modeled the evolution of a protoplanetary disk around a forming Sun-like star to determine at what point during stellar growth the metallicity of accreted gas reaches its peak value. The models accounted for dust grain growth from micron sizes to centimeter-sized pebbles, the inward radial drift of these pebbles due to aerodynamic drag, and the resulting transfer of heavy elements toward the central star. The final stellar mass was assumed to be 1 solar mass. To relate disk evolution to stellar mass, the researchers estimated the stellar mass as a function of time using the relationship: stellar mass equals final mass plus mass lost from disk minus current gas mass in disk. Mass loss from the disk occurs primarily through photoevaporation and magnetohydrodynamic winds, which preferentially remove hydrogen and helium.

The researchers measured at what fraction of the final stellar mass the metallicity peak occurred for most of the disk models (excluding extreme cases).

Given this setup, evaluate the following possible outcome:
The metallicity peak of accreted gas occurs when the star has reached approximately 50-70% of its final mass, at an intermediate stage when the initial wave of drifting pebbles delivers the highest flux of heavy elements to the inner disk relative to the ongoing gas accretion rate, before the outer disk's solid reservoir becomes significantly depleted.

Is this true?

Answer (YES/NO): NO